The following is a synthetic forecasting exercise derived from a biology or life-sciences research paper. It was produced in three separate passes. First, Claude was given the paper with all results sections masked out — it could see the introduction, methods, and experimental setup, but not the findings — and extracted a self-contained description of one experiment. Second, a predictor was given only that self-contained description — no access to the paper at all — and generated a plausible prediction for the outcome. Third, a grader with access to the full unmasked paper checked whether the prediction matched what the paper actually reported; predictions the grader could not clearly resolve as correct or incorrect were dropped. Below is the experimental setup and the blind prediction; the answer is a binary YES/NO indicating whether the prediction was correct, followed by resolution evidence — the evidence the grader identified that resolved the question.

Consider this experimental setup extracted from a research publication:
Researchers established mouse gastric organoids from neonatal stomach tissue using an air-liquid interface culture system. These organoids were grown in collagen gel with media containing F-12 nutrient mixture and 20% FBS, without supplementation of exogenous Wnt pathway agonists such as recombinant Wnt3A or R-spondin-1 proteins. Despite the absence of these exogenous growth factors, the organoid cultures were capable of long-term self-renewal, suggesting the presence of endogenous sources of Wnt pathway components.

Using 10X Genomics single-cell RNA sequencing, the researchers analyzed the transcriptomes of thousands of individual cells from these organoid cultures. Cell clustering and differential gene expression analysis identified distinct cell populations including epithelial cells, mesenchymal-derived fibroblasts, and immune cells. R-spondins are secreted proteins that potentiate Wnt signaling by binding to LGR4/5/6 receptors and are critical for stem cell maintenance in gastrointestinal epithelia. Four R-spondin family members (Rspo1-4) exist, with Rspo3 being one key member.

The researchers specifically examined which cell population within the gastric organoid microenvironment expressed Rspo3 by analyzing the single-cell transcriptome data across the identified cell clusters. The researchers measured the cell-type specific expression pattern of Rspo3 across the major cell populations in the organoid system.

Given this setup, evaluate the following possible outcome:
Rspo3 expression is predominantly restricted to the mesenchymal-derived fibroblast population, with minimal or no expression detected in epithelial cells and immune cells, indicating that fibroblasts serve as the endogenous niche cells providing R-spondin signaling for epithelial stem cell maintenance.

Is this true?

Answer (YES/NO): YES